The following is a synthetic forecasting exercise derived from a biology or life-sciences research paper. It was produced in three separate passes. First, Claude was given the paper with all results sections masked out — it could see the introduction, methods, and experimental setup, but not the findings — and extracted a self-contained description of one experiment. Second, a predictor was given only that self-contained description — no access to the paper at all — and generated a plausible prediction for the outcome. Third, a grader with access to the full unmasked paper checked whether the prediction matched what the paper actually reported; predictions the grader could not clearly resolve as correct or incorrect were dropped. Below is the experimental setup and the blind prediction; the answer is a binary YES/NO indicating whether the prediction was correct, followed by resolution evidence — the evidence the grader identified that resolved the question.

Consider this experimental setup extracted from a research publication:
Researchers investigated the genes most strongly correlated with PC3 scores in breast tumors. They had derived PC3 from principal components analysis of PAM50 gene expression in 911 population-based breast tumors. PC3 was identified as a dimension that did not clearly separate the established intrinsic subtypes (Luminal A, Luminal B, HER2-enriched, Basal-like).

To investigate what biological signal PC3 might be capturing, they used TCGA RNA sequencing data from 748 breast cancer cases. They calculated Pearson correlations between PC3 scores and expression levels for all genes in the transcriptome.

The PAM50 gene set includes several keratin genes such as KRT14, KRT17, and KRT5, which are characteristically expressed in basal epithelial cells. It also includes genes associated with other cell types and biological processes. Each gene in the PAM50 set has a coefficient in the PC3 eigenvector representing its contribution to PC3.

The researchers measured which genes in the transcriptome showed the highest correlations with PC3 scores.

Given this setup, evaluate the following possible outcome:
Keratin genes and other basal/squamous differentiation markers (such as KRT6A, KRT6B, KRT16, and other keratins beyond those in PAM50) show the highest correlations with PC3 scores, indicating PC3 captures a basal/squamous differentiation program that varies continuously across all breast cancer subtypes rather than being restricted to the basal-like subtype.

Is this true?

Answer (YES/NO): NO